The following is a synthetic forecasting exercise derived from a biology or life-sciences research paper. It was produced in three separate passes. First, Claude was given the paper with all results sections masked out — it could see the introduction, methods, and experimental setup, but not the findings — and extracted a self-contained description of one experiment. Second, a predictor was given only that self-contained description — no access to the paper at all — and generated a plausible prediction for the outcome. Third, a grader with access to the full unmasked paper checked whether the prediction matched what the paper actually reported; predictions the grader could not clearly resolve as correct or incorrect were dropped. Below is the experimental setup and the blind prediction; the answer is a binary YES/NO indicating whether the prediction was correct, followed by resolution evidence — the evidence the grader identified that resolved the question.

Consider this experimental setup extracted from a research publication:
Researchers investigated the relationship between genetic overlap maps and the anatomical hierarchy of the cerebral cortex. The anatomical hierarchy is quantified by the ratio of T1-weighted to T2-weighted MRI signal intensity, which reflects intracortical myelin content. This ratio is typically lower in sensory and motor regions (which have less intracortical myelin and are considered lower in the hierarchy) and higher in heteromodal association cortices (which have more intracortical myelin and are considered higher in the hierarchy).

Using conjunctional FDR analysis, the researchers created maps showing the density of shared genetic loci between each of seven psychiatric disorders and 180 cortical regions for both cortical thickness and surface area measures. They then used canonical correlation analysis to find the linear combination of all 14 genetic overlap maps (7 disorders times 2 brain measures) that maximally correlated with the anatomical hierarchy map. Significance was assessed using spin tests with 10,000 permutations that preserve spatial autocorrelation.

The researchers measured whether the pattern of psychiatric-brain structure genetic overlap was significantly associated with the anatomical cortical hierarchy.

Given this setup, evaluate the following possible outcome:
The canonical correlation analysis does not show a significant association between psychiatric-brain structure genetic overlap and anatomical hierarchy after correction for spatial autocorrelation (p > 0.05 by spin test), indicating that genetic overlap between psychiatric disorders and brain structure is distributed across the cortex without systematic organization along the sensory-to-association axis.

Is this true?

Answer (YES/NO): NO